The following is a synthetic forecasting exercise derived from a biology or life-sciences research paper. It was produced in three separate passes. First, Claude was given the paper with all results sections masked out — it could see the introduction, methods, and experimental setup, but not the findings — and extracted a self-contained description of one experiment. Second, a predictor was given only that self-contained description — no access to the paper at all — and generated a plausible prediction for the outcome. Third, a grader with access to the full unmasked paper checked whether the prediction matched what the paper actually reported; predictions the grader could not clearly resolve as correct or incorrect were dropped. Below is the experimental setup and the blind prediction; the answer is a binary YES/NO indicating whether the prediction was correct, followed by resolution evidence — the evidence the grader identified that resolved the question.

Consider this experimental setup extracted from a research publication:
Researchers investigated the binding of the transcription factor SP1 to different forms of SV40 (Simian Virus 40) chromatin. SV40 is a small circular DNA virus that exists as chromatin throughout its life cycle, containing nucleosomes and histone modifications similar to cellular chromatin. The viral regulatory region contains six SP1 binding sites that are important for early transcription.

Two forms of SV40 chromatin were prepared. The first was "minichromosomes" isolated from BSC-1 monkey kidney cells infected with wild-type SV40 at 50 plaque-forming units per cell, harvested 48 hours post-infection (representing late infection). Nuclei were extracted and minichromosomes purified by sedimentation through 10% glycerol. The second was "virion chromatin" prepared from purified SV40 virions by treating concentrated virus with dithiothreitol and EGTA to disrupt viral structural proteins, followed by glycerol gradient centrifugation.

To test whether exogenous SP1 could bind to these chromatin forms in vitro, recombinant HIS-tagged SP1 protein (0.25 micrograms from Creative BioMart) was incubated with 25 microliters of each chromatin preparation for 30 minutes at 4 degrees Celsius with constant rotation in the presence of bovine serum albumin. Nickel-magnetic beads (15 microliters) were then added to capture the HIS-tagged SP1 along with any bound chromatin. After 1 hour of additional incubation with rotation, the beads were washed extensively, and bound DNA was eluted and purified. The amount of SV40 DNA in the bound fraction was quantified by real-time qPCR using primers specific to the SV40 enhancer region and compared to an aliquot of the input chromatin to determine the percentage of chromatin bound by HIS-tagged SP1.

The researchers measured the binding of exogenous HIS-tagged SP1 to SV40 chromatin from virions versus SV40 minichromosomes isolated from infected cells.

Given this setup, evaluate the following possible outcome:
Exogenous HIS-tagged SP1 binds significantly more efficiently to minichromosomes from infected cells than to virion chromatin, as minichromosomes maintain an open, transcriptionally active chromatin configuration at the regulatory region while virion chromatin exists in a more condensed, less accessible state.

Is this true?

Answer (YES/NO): NO